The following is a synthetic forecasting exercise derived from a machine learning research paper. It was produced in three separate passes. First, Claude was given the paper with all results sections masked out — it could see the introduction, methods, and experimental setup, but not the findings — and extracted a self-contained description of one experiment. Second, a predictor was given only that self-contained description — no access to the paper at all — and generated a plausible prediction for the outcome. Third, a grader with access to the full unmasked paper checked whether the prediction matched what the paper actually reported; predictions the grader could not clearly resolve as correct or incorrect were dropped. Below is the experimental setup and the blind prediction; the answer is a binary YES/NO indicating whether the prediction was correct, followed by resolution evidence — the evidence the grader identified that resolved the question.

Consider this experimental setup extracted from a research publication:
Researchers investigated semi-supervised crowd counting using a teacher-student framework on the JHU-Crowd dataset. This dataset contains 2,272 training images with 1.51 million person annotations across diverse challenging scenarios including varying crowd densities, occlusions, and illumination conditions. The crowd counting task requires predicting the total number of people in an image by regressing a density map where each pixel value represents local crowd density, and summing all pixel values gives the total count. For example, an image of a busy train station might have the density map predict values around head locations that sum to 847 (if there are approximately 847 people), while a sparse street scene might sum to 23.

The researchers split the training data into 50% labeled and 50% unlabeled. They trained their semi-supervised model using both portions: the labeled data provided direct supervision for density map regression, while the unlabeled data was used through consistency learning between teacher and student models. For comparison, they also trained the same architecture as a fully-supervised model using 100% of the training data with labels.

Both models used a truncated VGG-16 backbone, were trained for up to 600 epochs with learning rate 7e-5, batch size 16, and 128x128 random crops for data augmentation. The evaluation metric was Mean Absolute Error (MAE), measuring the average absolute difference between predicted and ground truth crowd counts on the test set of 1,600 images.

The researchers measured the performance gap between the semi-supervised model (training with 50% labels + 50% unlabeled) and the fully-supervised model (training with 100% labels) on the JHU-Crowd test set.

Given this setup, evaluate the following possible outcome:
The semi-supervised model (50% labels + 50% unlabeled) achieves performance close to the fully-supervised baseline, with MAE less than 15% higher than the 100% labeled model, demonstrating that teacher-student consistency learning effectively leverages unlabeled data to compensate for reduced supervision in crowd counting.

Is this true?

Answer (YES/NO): YES